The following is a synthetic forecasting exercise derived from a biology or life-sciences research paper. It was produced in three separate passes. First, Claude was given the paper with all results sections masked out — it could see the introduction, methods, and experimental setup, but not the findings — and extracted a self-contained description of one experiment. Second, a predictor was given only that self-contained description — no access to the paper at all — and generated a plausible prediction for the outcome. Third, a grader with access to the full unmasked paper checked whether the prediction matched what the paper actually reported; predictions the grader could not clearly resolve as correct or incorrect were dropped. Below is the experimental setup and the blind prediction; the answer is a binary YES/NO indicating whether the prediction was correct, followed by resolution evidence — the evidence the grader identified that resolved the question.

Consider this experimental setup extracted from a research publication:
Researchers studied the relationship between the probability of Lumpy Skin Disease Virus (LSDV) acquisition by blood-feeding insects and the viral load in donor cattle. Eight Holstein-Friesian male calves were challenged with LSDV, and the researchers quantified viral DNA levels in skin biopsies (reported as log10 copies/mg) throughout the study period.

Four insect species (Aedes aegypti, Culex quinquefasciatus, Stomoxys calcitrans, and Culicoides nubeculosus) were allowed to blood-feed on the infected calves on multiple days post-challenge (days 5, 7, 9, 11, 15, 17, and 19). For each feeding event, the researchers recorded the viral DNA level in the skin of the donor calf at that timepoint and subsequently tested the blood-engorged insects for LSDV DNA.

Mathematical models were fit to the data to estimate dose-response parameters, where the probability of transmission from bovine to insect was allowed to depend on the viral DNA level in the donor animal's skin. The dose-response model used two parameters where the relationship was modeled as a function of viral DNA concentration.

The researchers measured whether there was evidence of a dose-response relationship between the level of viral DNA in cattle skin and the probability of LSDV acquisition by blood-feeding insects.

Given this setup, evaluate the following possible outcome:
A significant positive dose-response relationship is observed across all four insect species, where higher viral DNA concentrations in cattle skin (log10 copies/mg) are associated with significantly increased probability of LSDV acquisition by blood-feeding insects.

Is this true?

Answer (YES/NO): YES